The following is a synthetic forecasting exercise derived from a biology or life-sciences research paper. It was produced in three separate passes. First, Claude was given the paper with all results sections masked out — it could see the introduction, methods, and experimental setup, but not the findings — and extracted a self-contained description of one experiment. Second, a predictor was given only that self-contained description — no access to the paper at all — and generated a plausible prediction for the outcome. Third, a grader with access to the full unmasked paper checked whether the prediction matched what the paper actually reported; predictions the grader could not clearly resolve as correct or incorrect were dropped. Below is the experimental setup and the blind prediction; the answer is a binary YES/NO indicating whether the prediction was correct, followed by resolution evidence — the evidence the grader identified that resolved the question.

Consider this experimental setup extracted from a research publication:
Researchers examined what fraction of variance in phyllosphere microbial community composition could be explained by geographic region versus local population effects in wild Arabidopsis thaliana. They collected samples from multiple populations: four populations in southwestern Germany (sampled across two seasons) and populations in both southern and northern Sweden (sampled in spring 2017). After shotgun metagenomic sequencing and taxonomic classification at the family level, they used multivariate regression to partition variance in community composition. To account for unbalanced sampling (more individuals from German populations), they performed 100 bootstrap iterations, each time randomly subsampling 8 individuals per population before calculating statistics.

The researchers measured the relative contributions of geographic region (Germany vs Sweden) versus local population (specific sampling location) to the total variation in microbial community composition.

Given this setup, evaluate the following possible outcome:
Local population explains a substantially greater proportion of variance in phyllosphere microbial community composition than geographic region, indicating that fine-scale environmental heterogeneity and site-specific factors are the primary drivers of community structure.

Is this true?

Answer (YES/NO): NO